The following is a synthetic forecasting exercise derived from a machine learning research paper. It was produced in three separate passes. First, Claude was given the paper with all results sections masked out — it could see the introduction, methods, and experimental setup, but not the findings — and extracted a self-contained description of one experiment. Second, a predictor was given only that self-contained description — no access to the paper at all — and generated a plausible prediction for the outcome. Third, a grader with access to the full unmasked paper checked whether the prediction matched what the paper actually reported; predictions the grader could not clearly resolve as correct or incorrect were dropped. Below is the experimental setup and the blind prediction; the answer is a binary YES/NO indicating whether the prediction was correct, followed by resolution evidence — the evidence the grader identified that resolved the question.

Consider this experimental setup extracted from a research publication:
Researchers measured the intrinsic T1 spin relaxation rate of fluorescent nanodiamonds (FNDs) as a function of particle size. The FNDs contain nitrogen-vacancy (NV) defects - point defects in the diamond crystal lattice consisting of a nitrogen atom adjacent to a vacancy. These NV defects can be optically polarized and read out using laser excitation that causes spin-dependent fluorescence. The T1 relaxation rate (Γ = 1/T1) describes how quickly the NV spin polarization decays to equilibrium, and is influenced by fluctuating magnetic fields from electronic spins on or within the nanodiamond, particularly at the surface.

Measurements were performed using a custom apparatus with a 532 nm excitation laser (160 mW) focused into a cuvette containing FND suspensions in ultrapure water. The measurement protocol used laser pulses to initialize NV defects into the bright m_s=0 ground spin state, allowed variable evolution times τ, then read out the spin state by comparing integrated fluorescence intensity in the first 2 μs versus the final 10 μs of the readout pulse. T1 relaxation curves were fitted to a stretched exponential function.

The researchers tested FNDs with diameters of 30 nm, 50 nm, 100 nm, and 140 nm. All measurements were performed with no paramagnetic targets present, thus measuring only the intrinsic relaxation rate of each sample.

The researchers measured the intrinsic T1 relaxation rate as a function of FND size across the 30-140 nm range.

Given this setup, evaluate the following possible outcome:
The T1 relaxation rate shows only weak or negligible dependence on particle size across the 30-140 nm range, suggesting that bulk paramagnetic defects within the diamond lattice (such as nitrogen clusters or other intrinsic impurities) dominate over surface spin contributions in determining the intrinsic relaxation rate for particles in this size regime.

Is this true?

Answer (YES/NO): NO